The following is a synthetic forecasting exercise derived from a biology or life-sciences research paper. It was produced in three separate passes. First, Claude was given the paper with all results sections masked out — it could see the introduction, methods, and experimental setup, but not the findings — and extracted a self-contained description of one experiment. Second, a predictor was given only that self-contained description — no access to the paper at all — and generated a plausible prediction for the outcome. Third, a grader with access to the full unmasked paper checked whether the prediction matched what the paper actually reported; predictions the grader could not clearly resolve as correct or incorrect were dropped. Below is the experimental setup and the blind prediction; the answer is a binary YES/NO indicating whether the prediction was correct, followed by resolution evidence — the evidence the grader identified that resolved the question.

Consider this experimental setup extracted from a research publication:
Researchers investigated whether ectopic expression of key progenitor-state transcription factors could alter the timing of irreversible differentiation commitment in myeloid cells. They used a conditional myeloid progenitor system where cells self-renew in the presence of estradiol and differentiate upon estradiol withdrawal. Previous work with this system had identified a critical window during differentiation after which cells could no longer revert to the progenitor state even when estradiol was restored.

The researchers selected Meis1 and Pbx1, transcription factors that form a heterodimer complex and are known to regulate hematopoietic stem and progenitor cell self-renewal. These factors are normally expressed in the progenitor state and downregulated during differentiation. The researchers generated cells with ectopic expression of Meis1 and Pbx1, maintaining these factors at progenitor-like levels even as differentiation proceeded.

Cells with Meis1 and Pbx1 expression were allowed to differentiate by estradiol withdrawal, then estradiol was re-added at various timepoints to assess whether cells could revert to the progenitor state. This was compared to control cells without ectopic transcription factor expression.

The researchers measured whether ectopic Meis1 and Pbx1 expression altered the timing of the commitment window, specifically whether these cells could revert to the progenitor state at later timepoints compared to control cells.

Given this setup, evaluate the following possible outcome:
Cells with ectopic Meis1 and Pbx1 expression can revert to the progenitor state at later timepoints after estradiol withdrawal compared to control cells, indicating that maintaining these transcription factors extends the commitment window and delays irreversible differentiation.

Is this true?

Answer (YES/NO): YES